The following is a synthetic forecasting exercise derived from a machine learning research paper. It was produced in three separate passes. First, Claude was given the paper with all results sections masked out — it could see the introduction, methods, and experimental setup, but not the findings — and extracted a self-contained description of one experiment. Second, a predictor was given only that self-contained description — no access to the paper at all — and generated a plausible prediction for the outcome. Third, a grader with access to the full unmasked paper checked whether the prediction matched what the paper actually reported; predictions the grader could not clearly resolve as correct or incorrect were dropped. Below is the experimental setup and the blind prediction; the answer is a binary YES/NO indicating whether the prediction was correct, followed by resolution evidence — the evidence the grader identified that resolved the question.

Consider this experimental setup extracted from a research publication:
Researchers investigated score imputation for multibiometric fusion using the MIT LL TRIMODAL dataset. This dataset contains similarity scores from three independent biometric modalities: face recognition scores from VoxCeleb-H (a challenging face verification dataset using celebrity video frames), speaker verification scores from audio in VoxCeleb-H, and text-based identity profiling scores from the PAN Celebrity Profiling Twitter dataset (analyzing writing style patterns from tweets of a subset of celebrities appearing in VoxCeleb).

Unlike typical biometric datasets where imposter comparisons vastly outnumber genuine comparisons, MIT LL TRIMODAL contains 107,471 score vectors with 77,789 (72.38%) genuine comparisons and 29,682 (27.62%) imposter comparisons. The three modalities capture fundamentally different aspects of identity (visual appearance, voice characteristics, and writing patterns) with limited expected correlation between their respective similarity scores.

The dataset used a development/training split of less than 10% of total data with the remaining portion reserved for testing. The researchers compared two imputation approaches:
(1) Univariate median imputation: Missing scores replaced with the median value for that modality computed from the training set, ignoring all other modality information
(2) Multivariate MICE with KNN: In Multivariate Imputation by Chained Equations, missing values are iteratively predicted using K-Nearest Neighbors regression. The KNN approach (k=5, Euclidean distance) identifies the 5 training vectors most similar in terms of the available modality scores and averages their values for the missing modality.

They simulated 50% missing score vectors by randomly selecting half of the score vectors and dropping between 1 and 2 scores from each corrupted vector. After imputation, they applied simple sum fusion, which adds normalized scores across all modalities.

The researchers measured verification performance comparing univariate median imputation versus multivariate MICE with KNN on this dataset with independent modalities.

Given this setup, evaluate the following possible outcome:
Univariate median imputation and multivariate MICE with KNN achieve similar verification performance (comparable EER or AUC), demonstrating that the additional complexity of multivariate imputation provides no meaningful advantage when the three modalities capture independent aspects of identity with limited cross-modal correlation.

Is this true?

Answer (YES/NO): NO